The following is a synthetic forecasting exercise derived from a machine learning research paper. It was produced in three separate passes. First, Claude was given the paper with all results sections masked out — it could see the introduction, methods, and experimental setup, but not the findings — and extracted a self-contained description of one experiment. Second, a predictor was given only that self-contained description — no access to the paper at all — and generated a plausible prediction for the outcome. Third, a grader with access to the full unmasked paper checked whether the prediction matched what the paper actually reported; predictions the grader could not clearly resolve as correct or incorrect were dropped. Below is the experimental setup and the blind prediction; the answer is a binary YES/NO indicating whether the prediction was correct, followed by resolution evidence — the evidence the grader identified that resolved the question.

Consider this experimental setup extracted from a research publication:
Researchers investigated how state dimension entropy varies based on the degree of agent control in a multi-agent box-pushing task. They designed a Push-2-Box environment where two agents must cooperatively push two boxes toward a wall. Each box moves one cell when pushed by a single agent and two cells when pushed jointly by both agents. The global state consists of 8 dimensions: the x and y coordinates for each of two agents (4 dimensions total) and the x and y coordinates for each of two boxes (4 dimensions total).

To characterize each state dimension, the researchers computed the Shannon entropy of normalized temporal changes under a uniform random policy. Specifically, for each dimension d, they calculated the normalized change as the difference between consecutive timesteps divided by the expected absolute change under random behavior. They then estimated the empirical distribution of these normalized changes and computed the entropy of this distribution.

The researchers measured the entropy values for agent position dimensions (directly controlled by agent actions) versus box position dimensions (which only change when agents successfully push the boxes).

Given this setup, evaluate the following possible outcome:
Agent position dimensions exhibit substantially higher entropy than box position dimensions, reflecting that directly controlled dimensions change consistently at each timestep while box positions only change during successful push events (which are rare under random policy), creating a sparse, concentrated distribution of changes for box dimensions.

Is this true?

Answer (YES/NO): YES